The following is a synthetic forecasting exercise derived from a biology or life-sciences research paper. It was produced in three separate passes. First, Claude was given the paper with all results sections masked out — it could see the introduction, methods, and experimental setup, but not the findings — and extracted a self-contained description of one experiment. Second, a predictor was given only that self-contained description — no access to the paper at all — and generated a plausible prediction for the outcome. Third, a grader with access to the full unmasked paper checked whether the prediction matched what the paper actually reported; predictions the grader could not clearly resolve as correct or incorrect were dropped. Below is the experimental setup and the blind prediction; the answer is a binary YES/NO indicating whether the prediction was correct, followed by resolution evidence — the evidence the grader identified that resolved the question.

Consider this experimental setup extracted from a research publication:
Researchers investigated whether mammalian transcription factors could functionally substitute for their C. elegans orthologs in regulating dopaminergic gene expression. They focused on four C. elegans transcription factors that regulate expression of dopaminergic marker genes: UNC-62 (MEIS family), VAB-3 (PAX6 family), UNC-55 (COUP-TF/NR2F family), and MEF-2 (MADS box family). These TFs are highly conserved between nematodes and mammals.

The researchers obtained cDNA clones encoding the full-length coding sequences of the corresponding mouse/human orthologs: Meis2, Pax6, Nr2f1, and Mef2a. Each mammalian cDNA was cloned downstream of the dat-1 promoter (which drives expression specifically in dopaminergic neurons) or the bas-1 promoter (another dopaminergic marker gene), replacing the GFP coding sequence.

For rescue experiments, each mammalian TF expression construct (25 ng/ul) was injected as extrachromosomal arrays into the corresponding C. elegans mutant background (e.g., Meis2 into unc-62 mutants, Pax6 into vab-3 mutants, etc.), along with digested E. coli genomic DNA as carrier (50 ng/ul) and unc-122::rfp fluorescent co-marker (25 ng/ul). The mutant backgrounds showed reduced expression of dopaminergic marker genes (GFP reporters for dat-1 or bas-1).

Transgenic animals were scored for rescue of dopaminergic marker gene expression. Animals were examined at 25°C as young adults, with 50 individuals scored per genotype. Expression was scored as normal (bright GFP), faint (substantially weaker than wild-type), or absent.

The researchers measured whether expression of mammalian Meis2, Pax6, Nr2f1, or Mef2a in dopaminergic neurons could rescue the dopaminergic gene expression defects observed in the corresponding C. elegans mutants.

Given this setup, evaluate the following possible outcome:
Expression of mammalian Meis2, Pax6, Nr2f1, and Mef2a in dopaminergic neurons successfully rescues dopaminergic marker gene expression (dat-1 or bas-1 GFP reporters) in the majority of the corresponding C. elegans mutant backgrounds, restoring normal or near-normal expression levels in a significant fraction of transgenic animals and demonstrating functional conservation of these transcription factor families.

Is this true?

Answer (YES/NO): YES